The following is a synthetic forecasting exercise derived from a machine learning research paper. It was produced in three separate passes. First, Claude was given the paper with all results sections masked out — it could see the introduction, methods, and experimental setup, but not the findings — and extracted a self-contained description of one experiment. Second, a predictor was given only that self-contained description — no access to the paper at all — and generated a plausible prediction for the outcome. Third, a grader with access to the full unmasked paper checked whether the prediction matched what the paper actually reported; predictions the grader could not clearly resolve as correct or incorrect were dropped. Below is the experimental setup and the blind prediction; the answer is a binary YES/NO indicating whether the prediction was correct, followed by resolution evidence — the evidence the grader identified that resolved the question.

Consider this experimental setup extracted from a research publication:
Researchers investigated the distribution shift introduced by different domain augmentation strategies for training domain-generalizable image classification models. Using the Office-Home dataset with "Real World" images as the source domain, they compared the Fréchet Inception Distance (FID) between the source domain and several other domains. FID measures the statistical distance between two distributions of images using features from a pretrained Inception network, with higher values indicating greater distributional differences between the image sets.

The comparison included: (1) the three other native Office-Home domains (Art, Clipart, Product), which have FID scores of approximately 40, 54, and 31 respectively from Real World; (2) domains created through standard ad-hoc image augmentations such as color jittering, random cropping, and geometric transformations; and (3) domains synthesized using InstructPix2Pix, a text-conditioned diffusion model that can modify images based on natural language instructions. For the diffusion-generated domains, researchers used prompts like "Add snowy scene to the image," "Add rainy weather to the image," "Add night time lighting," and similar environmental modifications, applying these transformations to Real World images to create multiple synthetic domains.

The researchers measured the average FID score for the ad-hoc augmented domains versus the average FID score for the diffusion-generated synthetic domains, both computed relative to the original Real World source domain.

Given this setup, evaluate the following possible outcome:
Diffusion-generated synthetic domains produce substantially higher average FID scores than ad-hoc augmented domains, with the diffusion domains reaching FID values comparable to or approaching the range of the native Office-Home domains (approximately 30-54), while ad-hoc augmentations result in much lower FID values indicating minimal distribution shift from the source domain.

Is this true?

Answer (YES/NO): NO